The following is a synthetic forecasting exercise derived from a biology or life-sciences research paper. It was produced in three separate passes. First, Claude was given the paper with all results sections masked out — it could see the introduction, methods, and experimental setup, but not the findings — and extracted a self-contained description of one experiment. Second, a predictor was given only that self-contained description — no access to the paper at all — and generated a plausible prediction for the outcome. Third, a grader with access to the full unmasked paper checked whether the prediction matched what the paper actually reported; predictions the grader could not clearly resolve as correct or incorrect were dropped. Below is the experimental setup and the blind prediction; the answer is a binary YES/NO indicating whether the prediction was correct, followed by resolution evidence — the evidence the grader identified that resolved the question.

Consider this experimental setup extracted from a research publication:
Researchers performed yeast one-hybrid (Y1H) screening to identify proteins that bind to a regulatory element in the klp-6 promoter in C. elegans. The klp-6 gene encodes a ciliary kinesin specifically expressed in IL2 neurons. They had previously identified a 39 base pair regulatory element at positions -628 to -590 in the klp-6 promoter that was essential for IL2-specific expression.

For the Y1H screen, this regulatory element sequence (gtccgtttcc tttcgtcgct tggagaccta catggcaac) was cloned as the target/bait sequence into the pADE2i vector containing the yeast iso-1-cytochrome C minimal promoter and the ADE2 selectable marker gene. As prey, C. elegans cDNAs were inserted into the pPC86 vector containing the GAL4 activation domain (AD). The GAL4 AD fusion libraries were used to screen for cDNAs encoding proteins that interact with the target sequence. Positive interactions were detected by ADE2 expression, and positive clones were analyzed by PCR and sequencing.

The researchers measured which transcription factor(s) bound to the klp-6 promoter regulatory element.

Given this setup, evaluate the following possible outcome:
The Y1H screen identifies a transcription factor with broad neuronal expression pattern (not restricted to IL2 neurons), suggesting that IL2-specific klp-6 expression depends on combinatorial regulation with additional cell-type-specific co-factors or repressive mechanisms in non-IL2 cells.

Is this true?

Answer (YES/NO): NO